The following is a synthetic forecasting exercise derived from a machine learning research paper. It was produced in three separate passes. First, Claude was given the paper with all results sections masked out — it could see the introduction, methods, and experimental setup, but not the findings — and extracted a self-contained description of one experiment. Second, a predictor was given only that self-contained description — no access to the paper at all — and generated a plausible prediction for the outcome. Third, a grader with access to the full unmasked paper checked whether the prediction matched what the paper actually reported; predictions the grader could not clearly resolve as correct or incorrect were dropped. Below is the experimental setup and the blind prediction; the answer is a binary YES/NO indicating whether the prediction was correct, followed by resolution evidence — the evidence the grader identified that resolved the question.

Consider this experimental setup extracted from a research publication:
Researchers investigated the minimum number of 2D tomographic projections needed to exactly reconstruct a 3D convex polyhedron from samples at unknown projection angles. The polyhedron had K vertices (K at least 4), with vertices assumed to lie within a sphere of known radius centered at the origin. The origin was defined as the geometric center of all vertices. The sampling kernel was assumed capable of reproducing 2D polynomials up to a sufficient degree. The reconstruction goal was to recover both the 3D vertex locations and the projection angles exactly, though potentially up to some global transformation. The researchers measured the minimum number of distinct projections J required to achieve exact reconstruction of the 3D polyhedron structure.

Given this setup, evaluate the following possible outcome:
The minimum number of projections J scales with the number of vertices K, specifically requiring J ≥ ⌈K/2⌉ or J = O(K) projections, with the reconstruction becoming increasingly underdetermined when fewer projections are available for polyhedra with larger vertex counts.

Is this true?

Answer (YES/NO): NO